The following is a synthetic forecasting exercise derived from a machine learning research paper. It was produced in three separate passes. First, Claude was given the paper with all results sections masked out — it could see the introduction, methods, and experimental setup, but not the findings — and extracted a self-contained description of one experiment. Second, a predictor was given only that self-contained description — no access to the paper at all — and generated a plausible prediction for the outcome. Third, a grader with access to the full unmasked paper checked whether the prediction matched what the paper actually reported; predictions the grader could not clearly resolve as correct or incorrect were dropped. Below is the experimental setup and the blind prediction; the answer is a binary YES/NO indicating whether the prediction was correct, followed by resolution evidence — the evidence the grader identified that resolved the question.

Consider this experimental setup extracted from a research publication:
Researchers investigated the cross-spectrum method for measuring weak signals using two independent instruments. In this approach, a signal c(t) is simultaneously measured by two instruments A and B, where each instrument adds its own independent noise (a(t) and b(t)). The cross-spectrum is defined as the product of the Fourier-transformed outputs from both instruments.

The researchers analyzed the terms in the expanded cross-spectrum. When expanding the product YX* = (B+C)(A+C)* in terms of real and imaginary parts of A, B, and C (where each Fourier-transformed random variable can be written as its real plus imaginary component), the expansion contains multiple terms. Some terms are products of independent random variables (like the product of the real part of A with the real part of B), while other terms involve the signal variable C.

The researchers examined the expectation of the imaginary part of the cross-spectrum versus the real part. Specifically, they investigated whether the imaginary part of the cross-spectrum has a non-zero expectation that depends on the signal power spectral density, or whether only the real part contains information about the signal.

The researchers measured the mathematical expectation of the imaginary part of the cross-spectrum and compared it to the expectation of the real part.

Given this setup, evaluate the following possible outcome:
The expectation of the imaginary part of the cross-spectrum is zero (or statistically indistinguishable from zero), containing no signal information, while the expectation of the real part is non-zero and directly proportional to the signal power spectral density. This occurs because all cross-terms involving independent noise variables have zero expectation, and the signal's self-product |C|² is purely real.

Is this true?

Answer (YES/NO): YES